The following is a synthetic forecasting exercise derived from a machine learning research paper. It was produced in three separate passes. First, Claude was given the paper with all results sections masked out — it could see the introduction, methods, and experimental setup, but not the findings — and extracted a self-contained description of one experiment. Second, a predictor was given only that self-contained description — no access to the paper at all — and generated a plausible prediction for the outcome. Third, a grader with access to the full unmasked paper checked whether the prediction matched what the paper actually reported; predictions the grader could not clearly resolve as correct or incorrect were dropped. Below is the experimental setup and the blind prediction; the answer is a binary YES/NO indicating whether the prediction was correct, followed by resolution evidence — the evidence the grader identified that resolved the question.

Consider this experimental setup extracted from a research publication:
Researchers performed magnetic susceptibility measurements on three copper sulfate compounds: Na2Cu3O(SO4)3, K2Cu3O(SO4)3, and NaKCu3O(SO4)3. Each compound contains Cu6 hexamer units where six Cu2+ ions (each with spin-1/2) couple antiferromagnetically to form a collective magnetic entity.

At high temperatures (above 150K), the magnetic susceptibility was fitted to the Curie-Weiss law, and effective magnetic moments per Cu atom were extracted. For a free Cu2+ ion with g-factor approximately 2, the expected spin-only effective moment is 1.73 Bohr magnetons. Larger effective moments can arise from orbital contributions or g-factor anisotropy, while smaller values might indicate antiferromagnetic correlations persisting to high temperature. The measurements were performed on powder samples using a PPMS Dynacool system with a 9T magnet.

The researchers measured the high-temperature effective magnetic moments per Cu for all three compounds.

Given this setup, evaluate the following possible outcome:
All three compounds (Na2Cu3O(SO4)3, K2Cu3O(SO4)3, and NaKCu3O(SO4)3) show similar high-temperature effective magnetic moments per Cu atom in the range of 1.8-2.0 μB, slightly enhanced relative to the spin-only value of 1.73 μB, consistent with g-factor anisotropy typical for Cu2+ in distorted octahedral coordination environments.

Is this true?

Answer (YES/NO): NO